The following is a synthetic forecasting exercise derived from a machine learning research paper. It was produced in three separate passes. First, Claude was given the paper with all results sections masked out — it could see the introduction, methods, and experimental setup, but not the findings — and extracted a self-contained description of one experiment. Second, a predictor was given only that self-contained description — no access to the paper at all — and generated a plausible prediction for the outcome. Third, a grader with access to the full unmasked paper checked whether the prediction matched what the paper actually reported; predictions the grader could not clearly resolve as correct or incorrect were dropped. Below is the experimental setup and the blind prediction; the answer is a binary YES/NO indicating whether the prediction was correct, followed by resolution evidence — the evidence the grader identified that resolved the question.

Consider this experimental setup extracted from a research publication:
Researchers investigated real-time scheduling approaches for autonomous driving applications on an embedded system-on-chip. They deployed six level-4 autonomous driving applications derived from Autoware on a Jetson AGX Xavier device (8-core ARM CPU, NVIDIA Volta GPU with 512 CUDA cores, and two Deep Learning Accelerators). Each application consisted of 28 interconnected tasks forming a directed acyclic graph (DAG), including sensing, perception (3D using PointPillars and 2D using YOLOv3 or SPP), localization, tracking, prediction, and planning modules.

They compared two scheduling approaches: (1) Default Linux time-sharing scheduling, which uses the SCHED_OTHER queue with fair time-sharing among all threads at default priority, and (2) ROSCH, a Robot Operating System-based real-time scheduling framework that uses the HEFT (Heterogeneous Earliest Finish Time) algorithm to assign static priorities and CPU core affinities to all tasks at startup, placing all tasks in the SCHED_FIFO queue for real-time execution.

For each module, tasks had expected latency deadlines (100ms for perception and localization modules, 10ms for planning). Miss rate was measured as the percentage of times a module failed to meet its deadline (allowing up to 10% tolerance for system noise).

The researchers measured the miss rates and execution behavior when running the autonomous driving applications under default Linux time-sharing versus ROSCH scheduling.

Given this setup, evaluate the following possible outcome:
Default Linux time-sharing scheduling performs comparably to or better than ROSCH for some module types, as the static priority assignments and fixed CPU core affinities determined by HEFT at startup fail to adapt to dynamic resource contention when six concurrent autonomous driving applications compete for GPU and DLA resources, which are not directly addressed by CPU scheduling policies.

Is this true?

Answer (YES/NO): NO